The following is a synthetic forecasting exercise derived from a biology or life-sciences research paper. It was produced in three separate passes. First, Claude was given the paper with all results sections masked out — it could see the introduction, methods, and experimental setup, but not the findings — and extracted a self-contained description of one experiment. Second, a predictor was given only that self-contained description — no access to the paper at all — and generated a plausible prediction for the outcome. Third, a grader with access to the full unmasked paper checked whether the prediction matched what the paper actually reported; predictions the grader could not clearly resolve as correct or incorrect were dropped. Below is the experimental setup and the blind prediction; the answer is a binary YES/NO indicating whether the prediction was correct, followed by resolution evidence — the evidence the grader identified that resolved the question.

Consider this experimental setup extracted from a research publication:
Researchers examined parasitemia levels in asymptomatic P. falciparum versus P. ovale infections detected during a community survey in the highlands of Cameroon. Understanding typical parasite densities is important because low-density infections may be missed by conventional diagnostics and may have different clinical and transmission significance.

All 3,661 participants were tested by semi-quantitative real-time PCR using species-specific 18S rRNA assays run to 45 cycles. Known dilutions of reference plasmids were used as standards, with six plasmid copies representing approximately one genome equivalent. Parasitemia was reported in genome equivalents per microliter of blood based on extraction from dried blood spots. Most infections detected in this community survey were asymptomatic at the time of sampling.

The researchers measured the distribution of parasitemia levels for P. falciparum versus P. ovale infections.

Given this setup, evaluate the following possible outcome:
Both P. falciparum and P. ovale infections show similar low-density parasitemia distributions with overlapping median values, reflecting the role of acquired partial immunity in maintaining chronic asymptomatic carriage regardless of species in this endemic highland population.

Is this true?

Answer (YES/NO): YES